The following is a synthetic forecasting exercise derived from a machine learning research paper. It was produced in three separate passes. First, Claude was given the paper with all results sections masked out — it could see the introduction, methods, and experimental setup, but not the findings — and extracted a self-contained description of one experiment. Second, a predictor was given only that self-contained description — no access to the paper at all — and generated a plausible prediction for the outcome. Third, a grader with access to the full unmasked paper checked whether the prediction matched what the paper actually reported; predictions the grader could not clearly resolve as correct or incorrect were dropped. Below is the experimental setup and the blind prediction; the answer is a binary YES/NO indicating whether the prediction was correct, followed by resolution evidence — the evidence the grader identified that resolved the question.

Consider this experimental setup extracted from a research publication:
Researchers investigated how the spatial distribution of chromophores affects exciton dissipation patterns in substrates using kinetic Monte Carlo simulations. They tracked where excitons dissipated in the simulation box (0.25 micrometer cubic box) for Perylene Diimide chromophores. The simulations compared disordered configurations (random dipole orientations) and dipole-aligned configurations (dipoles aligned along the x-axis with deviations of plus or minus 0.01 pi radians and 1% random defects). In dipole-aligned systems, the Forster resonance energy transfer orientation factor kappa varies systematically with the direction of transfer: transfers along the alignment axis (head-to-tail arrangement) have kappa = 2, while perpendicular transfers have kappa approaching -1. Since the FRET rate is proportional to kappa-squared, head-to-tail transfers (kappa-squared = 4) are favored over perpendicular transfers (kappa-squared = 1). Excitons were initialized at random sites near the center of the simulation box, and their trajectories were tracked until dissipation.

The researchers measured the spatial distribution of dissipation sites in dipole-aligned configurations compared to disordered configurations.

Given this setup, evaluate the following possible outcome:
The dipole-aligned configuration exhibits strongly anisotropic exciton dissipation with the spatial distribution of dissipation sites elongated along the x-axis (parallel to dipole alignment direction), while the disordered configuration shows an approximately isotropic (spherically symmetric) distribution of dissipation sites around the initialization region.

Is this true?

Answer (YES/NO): NO